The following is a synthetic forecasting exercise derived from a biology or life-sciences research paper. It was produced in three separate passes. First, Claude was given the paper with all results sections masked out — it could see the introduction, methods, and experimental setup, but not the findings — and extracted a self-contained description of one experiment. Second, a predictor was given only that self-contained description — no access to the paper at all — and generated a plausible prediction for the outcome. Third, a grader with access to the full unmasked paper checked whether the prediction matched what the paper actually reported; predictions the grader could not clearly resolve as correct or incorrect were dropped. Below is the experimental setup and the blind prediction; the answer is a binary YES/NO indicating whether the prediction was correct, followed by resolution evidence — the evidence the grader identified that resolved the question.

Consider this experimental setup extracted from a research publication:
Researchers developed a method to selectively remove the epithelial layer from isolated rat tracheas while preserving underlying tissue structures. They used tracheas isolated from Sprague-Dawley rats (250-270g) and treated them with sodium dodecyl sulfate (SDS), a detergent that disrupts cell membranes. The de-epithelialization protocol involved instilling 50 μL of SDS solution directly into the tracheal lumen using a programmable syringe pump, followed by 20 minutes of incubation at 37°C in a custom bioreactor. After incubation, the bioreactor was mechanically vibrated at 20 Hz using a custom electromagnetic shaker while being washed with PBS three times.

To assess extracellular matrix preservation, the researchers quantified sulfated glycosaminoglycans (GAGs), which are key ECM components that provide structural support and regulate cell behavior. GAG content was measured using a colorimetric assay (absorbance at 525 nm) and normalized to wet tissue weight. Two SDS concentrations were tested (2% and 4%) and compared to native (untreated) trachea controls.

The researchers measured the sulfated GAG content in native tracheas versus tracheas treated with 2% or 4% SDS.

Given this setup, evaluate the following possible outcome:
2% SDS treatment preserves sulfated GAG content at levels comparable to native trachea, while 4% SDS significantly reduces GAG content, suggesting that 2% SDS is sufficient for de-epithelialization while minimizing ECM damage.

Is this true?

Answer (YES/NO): YES